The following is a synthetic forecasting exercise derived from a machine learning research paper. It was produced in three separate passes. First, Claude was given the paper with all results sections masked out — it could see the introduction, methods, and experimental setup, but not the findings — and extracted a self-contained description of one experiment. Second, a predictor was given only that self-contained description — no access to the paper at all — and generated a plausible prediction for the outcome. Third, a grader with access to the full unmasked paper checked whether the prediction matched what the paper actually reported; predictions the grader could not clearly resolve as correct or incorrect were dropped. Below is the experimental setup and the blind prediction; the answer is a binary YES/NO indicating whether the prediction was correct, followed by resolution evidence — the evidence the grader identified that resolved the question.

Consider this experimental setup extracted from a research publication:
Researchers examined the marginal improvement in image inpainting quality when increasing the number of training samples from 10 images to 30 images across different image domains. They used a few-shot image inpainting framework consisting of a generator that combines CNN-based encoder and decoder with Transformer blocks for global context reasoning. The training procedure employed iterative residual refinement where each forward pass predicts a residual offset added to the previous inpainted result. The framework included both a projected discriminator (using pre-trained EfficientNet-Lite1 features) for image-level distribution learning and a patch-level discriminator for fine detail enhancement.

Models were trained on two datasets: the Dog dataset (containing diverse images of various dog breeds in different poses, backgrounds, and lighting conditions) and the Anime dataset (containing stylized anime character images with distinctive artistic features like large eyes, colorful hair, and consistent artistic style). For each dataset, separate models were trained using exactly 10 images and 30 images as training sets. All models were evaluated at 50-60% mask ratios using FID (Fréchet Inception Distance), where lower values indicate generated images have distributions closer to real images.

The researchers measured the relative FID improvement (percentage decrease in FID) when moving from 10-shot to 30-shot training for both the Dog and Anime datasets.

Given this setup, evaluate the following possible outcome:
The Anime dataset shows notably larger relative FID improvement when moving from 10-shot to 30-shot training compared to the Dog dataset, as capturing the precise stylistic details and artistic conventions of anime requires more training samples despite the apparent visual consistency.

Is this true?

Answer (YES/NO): NO